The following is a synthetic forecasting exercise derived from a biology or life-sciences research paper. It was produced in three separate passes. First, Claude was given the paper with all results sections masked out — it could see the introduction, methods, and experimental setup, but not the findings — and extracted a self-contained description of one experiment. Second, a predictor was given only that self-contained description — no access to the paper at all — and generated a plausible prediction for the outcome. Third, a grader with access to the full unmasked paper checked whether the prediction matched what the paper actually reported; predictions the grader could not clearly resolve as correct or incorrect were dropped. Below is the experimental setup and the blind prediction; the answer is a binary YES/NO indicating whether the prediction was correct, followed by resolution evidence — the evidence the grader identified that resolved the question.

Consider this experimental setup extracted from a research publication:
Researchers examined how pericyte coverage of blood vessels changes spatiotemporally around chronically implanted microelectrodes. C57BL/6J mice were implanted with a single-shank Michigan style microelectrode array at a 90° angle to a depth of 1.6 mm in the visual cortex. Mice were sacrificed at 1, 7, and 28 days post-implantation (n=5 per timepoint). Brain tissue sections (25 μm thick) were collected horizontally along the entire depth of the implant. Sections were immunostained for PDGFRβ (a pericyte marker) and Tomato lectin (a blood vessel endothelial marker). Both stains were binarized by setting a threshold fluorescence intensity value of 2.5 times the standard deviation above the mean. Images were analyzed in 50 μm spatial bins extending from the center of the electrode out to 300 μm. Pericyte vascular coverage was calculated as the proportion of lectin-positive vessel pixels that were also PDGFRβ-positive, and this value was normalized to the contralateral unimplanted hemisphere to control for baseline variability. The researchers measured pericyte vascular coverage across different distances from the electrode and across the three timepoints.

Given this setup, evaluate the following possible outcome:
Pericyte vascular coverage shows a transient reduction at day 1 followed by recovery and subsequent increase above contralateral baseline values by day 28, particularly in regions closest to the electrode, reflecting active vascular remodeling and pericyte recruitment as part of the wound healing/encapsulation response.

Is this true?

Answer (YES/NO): NO